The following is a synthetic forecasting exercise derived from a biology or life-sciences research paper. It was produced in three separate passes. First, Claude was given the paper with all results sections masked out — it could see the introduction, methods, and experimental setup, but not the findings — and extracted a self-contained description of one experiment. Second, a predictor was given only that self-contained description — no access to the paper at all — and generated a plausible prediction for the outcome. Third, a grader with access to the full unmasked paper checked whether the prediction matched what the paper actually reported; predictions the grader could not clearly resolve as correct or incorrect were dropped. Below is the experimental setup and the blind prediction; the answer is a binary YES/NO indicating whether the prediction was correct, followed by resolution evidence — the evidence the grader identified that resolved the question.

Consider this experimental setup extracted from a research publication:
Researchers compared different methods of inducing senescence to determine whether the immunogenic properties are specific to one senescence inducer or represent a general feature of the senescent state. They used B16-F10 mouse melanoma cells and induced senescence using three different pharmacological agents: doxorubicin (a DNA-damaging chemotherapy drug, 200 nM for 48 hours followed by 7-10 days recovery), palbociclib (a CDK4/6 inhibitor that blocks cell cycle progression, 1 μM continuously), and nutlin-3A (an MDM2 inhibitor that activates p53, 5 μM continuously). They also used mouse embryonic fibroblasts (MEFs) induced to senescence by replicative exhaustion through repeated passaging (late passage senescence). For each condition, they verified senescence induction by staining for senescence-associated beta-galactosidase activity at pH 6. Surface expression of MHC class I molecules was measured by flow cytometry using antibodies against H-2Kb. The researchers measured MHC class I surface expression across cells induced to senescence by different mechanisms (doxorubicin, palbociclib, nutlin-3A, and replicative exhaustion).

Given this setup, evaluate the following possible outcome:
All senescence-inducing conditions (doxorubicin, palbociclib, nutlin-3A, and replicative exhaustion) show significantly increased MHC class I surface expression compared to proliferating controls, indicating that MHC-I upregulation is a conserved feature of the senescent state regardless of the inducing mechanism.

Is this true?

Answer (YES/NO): YES